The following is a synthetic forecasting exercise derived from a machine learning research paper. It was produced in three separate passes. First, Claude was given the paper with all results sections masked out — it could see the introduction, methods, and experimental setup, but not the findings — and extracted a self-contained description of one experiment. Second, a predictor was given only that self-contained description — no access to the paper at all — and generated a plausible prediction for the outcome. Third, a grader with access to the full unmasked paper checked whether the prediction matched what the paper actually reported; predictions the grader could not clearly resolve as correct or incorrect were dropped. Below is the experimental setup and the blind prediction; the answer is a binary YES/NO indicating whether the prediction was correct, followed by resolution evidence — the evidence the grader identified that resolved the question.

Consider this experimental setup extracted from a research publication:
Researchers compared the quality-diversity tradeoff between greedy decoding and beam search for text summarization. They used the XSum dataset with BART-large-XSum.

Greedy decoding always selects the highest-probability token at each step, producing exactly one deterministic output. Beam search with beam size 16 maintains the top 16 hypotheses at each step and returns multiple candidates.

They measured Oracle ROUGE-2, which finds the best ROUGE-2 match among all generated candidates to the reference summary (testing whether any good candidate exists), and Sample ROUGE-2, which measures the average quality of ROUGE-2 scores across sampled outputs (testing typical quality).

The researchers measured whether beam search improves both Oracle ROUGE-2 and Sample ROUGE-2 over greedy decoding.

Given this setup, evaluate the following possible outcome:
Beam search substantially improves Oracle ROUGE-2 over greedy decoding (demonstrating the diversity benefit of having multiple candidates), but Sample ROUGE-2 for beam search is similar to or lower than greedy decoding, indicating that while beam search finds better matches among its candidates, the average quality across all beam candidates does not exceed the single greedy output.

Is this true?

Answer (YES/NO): NO